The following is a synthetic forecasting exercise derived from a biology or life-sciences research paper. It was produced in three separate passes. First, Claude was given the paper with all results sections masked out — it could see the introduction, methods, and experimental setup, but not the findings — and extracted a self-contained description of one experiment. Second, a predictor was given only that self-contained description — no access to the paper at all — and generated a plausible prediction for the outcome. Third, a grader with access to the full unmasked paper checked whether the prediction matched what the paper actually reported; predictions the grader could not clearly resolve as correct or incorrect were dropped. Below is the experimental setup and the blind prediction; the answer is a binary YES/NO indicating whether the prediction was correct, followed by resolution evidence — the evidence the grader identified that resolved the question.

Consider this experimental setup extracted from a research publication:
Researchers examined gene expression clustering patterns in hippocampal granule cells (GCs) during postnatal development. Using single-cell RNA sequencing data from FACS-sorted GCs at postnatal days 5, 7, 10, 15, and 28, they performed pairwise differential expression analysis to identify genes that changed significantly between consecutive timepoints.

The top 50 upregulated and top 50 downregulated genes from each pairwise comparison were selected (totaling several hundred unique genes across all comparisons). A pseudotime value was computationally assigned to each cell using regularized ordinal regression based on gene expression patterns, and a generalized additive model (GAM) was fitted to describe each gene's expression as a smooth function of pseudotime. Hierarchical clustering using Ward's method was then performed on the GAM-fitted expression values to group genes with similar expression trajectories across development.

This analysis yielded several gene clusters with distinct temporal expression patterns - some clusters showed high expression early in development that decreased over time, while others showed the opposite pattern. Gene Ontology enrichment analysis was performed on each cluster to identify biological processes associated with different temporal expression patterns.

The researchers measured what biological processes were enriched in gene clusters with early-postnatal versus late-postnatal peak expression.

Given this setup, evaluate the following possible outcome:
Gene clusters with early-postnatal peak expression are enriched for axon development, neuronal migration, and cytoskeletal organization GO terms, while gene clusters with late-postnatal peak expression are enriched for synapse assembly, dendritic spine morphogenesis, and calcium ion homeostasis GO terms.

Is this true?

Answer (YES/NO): NO